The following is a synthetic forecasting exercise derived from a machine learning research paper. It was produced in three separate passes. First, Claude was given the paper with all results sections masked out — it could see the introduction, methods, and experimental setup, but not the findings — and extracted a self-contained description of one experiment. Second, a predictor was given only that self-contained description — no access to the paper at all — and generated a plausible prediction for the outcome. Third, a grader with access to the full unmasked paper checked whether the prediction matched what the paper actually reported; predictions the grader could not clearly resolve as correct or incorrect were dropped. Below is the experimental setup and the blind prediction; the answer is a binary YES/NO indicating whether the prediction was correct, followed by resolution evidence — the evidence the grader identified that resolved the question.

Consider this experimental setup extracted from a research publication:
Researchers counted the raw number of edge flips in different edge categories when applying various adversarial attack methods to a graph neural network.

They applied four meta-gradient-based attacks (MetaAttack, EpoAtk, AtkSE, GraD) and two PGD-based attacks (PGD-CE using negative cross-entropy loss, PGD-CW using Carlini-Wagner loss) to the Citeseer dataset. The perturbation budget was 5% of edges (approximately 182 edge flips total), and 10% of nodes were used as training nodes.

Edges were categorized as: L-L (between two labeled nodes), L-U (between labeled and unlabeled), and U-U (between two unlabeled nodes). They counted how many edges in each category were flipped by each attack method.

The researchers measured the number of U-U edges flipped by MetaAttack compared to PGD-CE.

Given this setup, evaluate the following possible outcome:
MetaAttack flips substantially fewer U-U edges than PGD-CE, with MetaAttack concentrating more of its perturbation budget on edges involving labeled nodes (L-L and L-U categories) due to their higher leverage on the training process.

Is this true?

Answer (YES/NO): YES